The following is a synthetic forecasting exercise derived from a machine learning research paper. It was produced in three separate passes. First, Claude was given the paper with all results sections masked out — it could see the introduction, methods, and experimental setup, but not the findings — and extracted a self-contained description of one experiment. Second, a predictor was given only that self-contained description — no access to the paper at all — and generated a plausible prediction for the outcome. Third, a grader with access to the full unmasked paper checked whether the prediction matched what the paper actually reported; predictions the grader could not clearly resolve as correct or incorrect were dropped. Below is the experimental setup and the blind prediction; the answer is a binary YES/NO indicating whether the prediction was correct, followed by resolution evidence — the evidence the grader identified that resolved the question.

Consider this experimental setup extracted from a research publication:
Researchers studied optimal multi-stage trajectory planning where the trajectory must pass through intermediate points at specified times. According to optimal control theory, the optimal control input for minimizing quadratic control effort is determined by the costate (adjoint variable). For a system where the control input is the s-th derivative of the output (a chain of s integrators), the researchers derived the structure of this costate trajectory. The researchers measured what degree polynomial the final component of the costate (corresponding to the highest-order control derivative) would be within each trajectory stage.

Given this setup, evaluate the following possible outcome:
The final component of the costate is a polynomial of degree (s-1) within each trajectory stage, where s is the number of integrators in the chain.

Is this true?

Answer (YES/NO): YES